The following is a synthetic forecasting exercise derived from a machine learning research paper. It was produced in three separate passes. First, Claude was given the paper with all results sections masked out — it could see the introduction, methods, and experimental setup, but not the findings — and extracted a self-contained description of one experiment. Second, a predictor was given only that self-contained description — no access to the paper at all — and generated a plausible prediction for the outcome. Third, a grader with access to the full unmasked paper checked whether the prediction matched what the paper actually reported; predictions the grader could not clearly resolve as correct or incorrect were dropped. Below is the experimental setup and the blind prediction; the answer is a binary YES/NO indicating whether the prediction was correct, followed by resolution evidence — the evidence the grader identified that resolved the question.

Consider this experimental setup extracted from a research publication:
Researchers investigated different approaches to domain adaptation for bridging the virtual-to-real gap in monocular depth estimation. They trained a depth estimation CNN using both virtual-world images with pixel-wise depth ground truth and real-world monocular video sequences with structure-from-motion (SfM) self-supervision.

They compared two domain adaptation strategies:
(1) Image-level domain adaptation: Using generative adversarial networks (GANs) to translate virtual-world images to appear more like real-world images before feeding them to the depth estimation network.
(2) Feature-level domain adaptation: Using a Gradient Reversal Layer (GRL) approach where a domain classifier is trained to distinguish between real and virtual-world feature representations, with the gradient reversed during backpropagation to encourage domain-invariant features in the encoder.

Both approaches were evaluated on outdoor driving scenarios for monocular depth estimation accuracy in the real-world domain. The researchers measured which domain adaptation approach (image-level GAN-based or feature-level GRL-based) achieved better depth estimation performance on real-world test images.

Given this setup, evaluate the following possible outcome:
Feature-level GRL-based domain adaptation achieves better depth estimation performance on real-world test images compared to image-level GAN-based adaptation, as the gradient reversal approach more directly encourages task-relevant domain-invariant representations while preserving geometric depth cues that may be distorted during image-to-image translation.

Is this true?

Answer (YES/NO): YES